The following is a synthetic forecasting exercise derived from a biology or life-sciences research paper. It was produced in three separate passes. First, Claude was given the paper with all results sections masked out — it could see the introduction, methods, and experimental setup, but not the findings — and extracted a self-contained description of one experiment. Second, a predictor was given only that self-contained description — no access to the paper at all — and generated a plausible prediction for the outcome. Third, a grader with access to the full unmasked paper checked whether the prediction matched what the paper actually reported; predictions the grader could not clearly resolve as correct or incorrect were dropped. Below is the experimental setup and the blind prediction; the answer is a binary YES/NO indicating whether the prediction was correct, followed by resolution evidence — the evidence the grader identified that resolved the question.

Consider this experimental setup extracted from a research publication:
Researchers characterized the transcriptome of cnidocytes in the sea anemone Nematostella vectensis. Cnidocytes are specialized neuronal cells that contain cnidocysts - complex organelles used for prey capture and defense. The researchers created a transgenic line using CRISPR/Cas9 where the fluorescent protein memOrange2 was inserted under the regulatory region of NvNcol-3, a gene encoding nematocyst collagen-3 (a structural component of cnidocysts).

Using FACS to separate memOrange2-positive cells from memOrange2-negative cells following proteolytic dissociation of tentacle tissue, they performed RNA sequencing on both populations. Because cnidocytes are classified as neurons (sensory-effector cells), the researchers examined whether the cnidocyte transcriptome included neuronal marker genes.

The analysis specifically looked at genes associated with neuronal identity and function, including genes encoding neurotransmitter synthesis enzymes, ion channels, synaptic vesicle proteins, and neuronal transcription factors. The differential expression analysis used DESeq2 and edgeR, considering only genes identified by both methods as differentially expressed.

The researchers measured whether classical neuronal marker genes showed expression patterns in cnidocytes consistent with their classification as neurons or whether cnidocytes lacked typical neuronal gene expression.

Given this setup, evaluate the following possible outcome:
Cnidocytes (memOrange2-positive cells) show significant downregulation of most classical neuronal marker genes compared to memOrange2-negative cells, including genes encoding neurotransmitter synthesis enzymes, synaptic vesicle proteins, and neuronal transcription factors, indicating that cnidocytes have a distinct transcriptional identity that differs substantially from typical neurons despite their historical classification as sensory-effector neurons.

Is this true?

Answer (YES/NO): NO